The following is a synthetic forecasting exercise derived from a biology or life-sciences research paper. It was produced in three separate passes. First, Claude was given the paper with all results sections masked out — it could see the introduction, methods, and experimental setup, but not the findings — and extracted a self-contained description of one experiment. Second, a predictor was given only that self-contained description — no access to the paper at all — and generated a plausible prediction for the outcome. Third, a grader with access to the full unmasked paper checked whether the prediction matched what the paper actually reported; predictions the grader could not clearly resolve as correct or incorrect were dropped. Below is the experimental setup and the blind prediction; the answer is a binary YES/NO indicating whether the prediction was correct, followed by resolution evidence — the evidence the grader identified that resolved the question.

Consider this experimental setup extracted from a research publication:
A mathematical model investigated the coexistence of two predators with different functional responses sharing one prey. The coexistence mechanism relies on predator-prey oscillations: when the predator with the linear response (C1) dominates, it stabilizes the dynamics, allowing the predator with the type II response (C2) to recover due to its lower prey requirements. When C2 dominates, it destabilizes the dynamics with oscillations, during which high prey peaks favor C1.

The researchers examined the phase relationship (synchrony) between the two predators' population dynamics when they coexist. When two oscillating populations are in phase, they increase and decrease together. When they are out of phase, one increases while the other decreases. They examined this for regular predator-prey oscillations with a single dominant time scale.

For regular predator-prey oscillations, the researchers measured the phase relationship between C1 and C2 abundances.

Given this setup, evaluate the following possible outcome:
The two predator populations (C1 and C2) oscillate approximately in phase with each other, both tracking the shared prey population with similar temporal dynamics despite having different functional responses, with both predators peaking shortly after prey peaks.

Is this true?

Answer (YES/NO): YES